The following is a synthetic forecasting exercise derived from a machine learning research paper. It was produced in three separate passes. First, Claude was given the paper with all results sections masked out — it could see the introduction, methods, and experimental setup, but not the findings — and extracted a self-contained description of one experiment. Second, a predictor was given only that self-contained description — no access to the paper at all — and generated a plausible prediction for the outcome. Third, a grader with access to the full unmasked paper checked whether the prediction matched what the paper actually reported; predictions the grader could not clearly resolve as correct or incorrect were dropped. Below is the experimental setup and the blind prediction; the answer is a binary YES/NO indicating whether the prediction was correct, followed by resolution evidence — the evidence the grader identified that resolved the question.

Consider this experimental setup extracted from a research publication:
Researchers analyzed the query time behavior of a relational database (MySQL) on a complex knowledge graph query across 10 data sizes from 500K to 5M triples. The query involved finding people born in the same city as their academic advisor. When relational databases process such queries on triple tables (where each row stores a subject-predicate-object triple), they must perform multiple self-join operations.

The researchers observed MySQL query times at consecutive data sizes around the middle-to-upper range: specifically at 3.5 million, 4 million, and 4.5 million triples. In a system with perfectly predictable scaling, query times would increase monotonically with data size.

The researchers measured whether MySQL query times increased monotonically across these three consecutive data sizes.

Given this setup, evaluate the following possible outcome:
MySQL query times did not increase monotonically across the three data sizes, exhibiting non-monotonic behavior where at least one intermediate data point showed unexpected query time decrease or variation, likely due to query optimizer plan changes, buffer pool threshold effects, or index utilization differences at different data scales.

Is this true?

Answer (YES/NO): YES